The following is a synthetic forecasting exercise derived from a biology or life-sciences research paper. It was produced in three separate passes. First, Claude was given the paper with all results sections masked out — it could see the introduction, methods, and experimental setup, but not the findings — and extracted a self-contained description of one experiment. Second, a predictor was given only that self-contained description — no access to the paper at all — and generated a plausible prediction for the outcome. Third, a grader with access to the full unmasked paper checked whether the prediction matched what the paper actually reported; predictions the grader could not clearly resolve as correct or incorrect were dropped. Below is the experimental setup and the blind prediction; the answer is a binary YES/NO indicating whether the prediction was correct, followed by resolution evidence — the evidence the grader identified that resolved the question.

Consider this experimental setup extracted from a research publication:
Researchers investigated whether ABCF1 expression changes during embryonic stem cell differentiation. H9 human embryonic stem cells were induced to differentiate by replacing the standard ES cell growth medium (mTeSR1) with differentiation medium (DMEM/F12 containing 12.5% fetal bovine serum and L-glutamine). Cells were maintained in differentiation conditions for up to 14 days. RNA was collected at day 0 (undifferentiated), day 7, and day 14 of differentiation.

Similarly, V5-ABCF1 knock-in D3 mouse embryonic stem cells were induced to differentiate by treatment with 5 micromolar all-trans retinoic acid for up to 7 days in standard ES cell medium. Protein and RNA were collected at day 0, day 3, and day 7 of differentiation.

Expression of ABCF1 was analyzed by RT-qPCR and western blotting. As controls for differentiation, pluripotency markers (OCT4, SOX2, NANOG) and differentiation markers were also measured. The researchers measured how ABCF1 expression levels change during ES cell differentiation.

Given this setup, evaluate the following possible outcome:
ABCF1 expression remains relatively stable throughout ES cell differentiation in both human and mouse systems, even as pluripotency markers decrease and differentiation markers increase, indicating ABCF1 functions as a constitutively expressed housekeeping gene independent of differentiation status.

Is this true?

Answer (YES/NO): NO